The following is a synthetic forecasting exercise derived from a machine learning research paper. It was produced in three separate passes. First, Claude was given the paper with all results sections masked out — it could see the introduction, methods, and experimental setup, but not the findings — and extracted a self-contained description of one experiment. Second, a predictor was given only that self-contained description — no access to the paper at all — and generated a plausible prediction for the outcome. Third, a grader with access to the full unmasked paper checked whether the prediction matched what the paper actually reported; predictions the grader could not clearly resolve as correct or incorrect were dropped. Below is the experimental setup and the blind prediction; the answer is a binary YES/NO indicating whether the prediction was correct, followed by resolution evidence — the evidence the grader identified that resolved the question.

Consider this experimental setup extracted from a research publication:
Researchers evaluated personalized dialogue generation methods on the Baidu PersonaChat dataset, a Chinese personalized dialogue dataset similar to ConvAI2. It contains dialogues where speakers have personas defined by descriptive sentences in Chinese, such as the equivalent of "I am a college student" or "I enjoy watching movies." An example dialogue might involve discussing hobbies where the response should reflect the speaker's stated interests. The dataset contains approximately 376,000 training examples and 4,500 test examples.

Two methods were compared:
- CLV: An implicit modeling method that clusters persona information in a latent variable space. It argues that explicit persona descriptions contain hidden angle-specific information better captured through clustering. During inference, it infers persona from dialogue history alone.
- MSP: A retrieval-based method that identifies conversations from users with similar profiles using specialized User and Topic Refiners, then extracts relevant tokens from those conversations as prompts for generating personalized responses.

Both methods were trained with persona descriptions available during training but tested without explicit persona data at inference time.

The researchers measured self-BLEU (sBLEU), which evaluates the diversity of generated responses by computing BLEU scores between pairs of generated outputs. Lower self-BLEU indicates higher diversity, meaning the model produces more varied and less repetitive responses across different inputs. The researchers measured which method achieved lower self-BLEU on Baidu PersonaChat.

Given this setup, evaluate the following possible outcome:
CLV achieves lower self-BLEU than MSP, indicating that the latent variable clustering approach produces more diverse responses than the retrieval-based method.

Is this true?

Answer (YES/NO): NO